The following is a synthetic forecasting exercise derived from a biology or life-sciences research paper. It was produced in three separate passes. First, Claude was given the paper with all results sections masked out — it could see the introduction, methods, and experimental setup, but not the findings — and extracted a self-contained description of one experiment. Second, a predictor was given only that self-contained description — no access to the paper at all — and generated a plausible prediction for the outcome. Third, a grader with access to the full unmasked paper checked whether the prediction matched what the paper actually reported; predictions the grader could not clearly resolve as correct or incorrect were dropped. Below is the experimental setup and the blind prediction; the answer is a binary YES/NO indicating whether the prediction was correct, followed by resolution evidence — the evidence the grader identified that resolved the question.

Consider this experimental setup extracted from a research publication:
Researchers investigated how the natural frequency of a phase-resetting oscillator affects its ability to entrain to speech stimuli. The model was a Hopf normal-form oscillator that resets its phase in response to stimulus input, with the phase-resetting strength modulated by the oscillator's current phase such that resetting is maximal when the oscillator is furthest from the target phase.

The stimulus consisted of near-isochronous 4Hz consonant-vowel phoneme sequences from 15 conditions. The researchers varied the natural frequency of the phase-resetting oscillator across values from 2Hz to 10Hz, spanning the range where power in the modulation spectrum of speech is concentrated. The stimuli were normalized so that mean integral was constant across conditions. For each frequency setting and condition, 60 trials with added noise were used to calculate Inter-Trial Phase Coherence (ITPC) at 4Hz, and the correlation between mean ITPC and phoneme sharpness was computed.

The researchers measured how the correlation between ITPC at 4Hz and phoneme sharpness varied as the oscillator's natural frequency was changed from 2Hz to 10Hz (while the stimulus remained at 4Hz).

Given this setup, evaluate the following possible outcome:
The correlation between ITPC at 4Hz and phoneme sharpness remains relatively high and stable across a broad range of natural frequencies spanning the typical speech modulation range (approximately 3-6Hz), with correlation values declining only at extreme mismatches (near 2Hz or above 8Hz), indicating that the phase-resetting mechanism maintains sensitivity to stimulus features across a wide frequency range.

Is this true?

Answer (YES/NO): NO